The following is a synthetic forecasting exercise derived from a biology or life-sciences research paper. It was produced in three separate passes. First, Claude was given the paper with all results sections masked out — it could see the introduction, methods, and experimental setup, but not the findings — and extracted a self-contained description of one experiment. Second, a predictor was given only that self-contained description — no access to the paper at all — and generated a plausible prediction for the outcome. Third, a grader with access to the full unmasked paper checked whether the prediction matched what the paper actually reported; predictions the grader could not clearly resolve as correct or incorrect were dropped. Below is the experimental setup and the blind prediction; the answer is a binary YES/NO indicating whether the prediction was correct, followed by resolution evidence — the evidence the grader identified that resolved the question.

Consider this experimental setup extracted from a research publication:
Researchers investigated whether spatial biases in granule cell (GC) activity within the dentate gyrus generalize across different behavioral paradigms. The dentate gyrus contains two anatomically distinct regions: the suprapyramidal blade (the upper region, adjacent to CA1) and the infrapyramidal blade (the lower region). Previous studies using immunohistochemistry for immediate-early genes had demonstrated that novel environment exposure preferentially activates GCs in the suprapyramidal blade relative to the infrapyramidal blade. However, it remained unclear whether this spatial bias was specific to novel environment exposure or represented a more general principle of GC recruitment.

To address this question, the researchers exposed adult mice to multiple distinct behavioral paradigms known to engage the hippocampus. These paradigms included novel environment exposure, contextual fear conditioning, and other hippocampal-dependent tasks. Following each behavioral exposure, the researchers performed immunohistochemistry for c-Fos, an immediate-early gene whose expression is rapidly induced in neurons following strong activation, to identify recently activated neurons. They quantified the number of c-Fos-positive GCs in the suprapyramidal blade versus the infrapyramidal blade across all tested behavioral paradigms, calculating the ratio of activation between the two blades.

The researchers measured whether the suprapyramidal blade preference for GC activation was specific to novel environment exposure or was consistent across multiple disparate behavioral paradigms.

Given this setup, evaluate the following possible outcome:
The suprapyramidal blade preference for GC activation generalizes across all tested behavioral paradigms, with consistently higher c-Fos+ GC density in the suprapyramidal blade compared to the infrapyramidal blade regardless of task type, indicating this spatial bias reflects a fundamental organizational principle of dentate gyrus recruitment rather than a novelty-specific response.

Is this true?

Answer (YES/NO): YES